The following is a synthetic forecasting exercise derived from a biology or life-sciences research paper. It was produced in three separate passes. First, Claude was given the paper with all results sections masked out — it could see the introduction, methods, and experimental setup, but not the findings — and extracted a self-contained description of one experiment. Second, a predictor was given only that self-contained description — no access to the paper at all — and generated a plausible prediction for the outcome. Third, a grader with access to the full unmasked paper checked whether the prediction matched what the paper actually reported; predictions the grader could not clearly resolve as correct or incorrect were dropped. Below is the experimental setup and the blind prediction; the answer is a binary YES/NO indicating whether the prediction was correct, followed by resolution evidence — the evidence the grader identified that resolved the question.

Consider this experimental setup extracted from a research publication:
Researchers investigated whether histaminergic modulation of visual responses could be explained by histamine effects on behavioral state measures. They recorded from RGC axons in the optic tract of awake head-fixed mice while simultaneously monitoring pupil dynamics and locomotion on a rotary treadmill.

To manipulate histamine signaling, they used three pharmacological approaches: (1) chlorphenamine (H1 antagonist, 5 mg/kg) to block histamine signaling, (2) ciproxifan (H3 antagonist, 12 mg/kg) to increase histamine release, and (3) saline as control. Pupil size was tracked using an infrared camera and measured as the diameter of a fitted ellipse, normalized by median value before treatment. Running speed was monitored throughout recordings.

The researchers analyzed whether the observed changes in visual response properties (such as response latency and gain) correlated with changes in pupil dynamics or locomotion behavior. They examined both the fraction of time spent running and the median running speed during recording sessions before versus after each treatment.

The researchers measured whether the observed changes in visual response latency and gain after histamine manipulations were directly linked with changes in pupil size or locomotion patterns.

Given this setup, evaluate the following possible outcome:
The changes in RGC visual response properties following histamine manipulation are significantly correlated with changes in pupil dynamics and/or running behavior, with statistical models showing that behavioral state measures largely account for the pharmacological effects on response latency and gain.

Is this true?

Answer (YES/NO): NO